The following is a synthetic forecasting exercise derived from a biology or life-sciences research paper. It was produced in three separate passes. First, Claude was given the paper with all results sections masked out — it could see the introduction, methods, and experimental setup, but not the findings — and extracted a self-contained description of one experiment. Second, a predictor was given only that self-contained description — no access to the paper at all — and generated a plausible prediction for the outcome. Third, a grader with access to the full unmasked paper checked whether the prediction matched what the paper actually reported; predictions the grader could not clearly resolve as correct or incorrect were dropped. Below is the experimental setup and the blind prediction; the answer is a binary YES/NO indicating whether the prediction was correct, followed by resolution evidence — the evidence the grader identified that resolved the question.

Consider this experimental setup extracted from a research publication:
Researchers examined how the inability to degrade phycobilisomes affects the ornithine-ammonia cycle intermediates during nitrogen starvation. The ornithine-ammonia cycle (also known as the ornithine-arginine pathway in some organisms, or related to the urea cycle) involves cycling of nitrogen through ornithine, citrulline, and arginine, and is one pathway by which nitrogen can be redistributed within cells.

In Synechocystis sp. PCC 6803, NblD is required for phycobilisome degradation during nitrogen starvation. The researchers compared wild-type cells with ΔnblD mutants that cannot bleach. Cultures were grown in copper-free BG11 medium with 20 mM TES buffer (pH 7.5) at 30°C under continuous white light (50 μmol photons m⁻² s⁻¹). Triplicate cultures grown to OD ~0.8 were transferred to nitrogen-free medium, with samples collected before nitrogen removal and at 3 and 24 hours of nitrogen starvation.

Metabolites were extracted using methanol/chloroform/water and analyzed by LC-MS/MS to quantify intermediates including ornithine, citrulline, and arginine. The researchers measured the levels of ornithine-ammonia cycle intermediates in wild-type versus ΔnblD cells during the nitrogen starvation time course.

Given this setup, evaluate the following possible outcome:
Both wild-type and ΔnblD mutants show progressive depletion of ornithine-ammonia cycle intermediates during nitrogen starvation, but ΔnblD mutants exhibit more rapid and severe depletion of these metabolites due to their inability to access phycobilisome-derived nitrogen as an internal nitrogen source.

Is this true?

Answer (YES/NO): NO